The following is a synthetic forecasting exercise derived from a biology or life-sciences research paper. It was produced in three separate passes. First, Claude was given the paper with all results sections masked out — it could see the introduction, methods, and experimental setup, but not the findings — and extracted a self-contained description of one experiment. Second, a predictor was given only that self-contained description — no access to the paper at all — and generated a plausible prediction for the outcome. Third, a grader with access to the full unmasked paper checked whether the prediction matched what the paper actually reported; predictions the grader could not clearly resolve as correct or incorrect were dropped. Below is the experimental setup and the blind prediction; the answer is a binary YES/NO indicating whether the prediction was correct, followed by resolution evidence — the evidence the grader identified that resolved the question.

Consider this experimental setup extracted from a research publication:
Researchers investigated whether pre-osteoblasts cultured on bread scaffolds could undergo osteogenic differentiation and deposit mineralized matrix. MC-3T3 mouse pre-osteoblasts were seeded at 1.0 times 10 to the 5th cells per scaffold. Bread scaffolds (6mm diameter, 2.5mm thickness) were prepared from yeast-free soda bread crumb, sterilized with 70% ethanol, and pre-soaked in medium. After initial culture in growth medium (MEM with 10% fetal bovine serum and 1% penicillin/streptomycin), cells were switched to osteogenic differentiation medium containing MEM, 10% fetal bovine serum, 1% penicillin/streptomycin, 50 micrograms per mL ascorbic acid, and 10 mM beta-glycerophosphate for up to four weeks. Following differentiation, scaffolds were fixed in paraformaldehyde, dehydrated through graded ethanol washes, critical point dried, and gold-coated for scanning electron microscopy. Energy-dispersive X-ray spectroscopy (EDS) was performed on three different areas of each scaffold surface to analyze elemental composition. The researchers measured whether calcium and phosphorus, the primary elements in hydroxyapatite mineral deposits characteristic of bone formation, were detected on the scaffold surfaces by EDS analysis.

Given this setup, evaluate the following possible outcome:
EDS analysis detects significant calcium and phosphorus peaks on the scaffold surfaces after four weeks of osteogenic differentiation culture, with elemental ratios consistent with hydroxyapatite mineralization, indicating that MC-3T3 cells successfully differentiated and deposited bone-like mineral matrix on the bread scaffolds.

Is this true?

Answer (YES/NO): NO